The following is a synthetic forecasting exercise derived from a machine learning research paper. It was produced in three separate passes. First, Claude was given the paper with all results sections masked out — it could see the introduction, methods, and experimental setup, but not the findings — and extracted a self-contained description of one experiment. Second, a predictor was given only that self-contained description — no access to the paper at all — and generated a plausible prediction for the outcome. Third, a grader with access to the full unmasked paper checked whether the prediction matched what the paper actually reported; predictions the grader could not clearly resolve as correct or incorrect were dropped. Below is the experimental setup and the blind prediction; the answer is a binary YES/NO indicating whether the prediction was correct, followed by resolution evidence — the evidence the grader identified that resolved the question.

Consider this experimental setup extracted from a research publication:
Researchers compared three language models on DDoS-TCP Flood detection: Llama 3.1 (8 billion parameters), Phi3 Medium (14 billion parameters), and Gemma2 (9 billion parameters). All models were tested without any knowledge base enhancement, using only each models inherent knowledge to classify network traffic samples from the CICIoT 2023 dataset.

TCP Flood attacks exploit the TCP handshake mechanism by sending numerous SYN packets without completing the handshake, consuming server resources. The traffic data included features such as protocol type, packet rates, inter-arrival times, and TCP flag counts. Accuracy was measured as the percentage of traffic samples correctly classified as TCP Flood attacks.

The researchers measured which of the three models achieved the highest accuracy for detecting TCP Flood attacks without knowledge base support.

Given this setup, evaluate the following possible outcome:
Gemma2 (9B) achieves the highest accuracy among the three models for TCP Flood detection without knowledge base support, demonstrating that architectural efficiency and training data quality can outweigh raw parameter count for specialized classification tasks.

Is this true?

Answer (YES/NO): NO